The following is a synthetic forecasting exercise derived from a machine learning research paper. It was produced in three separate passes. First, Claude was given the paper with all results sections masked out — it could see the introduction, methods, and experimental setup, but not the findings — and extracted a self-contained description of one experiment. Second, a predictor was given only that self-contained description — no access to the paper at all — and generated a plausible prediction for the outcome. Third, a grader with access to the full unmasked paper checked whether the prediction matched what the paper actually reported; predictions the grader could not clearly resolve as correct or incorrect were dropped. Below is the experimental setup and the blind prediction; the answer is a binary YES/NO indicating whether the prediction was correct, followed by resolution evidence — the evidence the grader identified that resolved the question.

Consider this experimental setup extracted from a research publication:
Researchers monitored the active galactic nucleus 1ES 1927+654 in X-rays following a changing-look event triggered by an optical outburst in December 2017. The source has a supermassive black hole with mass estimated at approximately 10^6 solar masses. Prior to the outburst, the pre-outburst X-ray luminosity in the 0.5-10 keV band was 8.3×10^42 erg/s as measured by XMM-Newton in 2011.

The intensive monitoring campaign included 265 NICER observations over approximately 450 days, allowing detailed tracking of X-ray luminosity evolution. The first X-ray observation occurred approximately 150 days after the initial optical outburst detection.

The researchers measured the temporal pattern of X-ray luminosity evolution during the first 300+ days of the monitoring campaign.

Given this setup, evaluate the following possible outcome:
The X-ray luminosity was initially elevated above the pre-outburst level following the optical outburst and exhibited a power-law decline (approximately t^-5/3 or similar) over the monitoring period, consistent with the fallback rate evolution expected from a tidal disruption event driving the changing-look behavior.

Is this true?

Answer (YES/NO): NO